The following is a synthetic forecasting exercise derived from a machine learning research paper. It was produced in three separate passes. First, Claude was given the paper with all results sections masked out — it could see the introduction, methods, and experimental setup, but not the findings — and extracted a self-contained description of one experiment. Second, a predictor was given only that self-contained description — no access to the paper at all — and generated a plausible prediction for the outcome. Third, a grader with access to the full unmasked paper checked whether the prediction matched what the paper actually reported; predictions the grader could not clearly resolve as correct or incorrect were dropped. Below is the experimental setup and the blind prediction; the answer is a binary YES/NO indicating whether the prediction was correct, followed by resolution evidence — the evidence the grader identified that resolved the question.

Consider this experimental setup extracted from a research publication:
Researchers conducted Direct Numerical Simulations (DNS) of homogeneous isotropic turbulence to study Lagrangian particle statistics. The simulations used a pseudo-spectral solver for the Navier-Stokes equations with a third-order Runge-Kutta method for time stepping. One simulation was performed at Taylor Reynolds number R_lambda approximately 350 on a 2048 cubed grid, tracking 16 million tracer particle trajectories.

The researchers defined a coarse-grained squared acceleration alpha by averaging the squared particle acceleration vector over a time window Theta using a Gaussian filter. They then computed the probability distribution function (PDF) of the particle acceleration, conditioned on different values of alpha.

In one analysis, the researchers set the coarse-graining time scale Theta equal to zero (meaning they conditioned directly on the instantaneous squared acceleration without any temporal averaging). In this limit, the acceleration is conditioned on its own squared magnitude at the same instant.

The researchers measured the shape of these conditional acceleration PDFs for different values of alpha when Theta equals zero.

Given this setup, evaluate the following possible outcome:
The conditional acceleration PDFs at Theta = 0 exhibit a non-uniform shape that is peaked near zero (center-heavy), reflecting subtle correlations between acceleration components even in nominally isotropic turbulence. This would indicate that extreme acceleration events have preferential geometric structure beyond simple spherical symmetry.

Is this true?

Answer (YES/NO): NO